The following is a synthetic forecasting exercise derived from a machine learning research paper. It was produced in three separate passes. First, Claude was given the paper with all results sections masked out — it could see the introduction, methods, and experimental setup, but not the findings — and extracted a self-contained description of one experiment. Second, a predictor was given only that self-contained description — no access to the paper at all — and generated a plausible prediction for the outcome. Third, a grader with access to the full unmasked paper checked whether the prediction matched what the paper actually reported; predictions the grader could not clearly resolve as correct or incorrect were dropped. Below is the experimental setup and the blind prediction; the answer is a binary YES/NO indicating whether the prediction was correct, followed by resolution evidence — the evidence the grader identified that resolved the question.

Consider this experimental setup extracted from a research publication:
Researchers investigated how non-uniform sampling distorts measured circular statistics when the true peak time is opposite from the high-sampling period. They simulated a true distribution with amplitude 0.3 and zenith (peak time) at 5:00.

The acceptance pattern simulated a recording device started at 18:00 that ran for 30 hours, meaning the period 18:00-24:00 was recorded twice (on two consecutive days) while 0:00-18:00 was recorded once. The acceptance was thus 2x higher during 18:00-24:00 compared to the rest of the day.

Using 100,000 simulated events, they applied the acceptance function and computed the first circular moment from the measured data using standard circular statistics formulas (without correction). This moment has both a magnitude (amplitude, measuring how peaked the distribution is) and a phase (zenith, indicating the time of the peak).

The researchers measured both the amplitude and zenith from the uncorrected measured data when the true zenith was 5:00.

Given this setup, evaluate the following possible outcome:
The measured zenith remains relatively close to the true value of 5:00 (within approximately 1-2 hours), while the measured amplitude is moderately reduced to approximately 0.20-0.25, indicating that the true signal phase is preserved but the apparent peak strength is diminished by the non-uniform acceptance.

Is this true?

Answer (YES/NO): NO